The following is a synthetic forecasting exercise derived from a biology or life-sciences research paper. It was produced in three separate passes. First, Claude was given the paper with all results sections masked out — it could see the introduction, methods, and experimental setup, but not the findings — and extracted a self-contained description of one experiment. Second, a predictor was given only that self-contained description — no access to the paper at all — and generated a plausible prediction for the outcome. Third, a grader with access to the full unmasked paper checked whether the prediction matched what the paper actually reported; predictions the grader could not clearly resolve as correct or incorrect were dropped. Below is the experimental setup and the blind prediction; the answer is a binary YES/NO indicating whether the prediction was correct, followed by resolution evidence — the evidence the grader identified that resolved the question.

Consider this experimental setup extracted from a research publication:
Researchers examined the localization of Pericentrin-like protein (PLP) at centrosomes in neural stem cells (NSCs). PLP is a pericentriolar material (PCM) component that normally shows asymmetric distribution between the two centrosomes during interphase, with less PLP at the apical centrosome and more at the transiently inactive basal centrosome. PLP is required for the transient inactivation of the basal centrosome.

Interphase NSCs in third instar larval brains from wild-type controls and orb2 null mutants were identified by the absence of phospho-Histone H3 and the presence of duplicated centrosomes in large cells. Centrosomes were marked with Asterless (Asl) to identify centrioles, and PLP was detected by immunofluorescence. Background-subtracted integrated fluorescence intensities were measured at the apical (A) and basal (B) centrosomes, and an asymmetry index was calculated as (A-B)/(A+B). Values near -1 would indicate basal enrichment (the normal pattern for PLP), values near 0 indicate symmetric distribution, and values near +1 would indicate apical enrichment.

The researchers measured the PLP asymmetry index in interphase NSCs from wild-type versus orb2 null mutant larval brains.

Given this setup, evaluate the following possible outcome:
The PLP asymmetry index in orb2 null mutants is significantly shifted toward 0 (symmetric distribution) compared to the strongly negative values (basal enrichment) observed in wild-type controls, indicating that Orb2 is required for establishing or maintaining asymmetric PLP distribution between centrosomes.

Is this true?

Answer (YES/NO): NO